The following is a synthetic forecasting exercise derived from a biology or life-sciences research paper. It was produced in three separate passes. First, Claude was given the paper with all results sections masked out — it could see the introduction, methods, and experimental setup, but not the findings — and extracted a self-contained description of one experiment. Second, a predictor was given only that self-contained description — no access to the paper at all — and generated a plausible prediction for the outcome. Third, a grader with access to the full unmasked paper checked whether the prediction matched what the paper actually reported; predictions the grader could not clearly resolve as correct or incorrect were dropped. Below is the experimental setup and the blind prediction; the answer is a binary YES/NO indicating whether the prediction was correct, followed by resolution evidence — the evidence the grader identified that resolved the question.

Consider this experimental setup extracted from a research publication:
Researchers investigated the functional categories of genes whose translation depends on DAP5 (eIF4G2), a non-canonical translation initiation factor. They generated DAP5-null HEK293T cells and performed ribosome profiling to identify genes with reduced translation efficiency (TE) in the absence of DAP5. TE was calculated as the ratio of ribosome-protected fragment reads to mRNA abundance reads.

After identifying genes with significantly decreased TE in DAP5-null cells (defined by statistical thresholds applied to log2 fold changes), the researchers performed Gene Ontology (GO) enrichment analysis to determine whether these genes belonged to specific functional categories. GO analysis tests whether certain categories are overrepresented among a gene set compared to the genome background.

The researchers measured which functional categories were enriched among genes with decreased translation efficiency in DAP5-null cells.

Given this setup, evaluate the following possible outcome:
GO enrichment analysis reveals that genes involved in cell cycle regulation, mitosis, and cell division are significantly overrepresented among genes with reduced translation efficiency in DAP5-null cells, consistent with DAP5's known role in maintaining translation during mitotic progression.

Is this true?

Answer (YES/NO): NO